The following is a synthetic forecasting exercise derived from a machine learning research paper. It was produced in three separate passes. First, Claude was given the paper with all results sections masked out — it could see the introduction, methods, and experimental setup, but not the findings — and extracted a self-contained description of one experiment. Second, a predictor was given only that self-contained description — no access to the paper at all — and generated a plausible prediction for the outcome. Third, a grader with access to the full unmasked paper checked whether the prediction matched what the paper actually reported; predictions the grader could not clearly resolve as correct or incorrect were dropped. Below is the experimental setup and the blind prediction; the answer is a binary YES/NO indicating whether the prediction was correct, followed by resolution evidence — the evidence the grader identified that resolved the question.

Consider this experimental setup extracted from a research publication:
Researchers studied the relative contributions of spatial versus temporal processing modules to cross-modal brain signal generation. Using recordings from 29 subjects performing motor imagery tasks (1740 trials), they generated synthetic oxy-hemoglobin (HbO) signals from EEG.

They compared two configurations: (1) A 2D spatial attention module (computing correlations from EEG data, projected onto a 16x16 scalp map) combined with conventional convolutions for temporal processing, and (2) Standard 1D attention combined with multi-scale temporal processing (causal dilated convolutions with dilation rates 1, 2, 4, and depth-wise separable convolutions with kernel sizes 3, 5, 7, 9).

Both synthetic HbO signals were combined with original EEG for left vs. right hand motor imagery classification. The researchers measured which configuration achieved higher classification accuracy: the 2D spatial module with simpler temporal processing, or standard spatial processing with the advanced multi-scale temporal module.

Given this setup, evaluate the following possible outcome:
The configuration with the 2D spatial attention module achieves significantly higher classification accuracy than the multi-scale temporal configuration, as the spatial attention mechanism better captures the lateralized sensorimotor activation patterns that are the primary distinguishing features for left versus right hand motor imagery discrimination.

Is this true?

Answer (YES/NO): YES